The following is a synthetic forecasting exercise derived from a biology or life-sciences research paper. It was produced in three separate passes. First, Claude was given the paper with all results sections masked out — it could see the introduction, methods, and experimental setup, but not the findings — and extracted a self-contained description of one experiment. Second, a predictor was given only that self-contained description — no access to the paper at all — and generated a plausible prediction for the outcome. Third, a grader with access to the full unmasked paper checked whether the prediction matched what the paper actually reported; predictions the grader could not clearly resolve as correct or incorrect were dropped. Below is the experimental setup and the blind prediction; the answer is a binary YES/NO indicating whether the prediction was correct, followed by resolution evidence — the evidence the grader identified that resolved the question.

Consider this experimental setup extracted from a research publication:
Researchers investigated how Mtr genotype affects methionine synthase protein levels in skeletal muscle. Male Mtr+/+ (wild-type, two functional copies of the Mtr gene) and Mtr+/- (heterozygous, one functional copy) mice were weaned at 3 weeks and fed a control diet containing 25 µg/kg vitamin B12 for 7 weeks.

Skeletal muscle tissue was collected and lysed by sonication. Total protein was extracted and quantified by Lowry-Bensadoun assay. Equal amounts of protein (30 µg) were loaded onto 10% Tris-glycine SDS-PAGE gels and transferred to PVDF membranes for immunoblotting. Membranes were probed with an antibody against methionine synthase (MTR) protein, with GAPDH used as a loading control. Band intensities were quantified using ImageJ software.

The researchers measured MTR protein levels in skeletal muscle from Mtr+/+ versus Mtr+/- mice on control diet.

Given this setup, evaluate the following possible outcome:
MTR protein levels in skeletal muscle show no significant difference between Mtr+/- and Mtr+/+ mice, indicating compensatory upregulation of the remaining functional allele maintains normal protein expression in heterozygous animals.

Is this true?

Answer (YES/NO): NO